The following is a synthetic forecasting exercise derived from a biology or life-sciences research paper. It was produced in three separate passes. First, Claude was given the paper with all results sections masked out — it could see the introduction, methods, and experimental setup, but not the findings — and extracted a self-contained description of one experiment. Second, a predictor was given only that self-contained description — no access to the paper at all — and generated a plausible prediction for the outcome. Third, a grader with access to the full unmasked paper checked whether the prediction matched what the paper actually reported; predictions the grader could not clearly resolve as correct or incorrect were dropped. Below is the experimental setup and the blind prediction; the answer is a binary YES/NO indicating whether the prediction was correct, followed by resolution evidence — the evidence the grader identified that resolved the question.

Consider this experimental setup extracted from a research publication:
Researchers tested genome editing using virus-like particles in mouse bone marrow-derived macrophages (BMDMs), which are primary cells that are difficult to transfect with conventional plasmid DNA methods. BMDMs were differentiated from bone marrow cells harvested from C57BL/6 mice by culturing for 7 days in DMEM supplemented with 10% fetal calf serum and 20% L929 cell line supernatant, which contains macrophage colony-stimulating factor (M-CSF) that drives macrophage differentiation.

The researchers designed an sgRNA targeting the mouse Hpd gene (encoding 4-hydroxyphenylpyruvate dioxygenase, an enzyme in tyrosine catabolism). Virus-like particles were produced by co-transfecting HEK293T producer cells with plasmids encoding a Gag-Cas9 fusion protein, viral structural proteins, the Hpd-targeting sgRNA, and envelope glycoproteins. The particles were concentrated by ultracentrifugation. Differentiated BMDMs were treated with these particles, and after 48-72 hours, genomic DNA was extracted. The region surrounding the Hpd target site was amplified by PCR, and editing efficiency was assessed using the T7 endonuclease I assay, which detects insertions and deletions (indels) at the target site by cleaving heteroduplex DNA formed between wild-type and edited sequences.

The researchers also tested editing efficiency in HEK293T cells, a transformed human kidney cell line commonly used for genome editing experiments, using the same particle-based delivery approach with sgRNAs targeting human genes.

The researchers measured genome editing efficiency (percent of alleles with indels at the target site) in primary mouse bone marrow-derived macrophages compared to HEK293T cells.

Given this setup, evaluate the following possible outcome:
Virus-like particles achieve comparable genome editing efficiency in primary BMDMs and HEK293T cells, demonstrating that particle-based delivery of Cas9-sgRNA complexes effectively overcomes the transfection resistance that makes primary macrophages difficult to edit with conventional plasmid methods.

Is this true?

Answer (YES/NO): YES